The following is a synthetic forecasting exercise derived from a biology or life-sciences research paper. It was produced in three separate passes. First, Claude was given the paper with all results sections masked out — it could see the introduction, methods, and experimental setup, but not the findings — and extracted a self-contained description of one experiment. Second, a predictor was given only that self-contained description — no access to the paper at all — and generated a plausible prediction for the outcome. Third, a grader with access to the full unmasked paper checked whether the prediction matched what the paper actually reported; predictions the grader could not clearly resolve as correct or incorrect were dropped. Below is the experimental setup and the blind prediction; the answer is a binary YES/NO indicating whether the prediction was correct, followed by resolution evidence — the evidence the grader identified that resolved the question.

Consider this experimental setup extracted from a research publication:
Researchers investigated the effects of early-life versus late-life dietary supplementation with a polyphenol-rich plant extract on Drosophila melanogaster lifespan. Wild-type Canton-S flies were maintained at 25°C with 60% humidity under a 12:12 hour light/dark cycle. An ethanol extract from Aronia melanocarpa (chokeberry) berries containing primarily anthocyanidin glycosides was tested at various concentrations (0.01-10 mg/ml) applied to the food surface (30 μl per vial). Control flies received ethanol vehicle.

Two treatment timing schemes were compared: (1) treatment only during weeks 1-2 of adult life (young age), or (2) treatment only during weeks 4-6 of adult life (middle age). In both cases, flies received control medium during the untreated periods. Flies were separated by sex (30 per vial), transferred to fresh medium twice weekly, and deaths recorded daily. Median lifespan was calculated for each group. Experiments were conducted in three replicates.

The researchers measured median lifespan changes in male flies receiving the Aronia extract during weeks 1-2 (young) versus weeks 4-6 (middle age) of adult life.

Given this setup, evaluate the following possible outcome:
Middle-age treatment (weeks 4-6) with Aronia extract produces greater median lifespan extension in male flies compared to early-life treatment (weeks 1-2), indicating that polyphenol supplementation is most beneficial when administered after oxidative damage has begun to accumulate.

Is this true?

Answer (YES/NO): YES